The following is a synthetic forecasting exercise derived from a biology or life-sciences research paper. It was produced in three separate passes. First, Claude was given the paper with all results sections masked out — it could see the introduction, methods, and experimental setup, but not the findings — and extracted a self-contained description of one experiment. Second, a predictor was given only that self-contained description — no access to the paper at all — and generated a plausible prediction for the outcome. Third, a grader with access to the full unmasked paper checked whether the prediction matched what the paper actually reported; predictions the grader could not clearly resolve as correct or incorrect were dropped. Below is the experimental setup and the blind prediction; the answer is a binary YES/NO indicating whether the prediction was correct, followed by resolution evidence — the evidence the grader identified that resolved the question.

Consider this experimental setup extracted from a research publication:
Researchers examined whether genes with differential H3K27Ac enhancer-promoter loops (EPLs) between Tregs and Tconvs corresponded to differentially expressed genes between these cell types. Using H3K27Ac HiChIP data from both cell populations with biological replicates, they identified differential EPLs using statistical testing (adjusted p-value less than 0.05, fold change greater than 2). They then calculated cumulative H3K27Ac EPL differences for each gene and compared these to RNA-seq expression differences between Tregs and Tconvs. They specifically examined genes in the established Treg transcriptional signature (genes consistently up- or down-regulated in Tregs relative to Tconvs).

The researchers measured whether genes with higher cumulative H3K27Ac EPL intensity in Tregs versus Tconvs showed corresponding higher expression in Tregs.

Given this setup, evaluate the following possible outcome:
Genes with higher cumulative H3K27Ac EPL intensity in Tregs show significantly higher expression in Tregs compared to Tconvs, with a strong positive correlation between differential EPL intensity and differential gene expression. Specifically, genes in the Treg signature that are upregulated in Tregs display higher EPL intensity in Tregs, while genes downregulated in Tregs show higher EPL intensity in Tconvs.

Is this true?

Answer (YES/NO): YES